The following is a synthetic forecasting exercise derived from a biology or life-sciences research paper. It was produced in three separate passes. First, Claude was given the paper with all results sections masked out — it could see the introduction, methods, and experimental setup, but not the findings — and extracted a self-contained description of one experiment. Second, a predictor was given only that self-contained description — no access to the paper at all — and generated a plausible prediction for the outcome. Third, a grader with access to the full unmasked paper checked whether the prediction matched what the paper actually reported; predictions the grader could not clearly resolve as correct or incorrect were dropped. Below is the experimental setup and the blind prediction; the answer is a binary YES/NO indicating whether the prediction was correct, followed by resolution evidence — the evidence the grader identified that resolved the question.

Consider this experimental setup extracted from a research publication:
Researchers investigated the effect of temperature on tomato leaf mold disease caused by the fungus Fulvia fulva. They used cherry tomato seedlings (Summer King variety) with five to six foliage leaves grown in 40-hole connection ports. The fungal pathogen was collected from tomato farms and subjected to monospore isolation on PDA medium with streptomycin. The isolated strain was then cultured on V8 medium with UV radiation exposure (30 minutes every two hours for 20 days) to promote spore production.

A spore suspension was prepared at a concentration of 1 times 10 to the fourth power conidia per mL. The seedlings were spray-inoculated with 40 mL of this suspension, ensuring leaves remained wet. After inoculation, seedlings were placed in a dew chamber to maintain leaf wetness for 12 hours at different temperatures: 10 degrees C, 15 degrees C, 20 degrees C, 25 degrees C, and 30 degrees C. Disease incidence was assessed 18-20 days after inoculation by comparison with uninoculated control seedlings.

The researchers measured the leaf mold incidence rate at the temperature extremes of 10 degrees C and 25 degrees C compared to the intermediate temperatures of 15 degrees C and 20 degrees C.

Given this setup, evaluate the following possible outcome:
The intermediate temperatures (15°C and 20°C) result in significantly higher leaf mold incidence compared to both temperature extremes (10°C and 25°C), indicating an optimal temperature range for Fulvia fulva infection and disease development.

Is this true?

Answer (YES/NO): YES